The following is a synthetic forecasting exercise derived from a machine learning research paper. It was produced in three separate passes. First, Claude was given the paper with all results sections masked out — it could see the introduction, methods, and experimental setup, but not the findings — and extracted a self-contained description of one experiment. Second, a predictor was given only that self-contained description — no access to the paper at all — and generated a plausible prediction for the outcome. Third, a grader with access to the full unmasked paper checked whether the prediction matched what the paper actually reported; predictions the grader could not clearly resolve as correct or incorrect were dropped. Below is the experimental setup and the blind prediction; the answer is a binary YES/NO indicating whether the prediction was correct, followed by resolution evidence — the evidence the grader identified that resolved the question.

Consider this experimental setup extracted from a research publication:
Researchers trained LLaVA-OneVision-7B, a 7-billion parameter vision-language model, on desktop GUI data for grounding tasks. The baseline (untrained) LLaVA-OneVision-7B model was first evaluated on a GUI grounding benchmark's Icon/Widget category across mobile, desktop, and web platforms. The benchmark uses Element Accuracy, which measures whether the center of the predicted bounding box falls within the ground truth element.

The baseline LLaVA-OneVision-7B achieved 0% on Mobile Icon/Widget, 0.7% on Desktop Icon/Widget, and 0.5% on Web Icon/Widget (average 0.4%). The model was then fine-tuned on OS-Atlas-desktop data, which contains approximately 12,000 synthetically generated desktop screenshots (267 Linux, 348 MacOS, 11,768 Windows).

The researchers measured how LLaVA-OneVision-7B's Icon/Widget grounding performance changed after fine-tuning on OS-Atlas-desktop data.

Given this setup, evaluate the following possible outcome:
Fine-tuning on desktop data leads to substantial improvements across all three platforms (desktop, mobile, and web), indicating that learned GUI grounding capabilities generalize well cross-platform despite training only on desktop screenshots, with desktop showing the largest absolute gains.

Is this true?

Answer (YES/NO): NO